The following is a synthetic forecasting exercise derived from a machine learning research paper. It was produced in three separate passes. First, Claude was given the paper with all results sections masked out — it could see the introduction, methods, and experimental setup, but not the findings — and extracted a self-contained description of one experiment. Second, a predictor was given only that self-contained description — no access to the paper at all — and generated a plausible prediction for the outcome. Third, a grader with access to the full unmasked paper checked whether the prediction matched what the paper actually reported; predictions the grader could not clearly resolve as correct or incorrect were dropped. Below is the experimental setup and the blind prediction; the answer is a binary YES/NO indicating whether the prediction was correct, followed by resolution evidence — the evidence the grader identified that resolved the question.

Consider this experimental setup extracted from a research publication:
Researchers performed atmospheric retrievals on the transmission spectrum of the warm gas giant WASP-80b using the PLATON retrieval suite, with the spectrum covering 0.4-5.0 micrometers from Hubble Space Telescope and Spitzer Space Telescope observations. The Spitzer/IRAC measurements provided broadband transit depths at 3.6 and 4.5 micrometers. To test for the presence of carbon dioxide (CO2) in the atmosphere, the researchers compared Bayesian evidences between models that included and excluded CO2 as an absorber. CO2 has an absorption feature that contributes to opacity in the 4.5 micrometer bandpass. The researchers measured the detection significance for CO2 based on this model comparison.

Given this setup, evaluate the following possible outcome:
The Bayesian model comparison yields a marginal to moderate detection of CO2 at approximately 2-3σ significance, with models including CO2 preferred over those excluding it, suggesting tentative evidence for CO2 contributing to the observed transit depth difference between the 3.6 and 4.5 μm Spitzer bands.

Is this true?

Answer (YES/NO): NO